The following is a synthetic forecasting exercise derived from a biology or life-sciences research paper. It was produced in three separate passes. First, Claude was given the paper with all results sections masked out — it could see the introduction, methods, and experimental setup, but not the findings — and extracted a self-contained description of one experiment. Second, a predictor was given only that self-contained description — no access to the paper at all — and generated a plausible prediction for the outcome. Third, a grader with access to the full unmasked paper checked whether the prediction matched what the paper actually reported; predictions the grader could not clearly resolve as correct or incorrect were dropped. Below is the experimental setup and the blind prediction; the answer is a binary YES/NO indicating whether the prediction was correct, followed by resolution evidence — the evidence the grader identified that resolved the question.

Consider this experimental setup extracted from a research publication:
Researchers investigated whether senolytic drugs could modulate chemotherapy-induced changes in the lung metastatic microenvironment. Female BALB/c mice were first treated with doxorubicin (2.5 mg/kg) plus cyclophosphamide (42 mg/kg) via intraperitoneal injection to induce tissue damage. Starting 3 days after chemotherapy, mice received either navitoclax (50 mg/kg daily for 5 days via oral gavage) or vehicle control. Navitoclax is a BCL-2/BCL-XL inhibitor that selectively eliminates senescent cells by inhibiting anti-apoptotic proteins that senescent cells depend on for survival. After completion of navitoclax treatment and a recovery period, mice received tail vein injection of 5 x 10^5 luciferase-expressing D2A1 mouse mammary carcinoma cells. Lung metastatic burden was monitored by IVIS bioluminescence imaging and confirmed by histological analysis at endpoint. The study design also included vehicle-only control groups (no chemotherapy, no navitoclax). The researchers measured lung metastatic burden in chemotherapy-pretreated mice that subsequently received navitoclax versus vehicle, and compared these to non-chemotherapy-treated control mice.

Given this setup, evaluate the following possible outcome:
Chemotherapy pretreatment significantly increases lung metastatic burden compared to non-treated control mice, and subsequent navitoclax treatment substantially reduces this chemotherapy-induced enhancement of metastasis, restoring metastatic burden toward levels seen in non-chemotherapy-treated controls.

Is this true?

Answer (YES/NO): NO